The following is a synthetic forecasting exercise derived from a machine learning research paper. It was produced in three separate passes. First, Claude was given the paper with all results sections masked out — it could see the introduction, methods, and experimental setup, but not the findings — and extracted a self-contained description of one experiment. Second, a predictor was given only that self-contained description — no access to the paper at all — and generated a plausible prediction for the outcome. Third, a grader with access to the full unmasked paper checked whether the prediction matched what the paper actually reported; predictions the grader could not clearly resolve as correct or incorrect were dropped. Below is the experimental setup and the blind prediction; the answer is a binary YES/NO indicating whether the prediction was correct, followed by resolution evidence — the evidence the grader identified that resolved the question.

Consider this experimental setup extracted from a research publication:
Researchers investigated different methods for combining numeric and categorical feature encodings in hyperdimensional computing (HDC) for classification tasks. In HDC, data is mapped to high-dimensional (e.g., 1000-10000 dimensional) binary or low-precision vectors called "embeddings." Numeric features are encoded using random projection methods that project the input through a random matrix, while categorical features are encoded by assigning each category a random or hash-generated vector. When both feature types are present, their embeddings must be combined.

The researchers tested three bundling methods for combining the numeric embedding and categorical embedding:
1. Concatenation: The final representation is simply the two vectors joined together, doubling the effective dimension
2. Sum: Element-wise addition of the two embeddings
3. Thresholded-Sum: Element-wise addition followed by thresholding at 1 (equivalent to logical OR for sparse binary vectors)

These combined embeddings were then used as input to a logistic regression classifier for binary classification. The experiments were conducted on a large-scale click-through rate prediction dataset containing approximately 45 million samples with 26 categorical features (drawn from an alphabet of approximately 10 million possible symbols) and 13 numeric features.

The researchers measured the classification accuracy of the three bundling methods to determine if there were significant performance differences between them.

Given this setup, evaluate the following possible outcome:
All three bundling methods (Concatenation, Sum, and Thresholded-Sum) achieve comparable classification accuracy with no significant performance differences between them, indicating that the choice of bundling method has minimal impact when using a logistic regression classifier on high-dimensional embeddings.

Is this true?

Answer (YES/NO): YES